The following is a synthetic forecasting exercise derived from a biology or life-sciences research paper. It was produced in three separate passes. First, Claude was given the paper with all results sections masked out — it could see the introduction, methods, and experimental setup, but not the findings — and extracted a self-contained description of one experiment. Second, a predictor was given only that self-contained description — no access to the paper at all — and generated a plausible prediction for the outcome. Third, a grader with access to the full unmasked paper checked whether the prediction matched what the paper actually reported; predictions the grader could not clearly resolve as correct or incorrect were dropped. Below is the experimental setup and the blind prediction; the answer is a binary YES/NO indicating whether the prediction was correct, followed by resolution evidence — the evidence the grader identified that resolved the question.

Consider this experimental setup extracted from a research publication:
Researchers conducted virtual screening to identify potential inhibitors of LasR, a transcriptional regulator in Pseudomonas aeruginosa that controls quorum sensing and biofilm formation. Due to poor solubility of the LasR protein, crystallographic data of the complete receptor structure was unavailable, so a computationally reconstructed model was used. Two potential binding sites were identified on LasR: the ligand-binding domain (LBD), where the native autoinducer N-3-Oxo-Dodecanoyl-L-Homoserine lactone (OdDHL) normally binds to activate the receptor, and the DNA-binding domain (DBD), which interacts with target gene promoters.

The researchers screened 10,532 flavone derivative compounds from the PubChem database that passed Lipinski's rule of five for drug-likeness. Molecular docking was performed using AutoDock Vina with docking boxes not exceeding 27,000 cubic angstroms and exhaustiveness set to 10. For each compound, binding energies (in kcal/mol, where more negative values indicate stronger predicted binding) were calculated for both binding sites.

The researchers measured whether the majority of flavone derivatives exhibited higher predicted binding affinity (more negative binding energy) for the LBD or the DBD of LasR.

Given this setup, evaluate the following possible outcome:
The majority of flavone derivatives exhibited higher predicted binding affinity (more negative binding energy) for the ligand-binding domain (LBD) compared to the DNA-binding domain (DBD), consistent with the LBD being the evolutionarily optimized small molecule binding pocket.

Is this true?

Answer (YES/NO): YES